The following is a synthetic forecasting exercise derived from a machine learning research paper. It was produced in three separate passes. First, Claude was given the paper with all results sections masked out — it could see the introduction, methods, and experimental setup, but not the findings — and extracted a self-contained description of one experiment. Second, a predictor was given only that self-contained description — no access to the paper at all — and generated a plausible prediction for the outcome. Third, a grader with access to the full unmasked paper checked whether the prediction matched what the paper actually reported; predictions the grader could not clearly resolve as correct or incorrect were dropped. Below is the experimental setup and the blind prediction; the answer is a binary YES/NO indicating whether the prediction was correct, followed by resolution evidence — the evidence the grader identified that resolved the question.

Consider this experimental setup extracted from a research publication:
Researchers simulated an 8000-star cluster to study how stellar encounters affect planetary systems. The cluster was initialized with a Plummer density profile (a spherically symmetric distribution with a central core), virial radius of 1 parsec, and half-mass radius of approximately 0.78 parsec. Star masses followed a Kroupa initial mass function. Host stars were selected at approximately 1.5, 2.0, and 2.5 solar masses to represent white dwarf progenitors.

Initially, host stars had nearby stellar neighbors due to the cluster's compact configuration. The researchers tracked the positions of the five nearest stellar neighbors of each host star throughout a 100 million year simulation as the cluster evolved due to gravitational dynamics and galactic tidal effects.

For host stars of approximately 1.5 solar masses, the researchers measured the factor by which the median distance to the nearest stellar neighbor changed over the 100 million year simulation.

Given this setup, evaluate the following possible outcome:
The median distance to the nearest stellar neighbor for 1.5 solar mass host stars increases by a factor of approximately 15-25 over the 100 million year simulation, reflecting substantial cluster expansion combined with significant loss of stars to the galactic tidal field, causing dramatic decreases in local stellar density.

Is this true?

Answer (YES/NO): NO